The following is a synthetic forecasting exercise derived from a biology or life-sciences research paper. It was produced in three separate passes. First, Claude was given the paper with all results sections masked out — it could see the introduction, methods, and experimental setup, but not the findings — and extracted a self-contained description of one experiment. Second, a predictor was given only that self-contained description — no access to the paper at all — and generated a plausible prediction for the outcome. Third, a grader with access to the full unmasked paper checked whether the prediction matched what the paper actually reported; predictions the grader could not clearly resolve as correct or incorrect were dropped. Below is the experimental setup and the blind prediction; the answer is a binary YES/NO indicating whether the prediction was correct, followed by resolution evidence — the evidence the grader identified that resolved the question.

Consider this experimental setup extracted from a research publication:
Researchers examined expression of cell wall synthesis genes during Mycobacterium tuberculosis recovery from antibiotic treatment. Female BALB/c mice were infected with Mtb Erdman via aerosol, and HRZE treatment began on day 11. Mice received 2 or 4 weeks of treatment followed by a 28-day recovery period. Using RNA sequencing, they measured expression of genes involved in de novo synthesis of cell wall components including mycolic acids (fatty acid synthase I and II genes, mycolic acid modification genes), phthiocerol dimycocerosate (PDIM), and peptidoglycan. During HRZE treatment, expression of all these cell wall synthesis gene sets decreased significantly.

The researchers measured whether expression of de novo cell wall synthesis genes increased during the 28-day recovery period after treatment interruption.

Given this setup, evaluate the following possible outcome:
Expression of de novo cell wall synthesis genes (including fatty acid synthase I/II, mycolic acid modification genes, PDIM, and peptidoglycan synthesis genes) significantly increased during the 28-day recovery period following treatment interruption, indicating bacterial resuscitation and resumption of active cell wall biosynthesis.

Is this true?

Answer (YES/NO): NO